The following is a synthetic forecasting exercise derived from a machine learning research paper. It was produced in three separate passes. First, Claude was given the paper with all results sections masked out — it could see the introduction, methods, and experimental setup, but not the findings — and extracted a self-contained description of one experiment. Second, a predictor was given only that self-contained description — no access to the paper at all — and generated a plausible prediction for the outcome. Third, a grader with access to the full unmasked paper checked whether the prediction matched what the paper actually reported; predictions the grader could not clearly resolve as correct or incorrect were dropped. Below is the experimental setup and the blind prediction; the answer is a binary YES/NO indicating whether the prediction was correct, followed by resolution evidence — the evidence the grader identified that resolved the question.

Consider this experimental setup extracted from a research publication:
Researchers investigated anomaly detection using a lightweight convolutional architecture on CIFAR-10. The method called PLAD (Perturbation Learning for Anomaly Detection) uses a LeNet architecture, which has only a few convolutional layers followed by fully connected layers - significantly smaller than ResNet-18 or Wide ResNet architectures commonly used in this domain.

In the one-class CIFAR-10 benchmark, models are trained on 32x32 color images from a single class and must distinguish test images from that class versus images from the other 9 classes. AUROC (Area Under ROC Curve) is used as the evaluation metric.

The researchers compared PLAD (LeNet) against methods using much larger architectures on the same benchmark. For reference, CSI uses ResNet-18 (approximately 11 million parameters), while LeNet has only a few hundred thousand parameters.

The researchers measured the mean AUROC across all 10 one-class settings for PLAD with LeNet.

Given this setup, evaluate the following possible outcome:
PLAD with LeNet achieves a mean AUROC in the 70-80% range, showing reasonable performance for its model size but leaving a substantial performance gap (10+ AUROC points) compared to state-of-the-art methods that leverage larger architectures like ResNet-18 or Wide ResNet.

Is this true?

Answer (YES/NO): YES